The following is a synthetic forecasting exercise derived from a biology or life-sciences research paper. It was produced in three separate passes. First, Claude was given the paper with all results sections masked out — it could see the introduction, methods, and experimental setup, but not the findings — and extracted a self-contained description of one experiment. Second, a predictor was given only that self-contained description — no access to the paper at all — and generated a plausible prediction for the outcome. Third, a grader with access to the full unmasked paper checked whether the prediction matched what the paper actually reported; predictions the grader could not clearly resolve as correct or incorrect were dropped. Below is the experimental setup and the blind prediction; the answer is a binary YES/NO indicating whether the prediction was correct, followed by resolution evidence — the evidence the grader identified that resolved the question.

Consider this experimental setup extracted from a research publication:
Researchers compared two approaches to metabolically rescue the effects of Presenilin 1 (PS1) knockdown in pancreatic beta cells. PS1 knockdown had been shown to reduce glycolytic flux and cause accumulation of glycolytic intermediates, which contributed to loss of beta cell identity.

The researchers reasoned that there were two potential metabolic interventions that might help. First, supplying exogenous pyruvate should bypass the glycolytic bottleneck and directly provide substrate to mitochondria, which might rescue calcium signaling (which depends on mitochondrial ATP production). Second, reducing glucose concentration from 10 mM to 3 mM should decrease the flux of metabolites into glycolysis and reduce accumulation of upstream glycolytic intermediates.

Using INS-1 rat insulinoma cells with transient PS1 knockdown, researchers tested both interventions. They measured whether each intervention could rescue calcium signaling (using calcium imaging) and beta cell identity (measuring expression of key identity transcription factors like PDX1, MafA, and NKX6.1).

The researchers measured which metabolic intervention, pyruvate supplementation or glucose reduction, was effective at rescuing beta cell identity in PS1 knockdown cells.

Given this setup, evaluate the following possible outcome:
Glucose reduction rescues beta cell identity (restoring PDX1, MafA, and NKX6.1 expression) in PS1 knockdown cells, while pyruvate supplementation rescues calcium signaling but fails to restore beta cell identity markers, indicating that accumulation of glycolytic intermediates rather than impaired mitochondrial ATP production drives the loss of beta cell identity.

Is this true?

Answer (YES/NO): YES